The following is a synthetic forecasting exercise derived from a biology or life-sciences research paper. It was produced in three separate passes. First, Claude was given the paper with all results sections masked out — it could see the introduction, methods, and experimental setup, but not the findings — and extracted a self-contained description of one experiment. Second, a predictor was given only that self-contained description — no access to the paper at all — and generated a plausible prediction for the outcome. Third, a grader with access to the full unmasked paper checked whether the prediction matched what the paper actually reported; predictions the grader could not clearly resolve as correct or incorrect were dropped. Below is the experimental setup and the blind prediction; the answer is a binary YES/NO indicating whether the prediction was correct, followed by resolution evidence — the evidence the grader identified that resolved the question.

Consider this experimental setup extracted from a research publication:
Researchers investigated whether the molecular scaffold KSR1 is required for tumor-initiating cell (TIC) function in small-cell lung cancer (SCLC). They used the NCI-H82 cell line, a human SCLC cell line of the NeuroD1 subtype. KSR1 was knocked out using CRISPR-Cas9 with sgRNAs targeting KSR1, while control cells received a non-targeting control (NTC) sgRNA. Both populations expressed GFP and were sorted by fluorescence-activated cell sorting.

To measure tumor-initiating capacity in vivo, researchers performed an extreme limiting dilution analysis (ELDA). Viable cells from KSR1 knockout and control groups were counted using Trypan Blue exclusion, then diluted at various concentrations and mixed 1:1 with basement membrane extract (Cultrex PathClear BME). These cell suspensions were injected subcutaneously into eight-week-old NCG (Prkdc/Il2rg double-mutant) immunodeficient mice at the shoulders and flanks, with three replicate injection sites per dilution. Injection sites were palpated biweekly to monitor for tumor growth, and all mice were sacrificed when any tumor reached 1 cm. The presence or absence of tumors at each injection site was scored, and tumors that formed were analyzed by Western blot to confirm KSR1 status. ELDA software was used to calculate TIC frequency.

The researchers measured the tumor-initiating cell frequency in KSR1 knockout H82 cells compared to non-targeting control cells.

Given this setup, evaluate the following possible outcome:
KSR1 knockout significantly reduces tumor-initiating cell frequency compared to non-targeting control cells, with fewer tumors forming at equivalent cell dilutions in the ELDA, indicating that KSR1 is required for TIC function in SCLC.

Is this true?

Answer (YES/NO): YES